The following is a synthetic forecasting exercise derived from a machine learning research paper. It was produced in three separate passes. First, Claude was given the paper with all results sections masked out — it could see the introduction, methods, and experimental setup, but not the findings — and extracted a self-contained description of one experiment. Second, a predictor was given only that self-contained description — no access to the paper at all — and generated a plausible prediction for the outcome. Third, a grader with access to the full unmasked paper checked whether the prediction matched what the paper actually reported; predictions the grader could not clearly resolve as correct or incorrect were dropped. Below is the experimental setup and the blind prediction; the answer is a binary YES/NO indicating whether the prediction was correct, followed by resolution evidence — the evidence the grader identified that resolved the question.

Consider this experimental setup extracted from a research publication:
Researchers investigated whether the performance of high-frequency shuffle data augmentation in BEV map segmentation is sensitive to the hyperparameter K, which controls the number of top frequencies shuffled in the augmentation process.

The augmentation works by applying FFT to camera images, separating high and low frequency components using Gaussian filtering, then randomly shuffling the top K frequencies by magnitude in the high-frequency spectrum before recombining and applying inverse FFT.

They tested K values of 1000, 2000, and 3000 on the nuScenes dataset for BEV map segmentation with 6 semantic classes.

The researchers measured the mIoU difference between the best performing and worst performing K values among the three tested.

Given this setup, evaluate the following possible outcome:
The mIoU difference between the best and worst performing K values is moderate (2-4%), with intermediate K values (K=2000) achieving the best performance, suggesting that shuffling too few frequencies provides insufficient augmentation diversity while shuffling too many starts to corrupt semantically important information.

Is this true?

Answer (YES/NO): NO